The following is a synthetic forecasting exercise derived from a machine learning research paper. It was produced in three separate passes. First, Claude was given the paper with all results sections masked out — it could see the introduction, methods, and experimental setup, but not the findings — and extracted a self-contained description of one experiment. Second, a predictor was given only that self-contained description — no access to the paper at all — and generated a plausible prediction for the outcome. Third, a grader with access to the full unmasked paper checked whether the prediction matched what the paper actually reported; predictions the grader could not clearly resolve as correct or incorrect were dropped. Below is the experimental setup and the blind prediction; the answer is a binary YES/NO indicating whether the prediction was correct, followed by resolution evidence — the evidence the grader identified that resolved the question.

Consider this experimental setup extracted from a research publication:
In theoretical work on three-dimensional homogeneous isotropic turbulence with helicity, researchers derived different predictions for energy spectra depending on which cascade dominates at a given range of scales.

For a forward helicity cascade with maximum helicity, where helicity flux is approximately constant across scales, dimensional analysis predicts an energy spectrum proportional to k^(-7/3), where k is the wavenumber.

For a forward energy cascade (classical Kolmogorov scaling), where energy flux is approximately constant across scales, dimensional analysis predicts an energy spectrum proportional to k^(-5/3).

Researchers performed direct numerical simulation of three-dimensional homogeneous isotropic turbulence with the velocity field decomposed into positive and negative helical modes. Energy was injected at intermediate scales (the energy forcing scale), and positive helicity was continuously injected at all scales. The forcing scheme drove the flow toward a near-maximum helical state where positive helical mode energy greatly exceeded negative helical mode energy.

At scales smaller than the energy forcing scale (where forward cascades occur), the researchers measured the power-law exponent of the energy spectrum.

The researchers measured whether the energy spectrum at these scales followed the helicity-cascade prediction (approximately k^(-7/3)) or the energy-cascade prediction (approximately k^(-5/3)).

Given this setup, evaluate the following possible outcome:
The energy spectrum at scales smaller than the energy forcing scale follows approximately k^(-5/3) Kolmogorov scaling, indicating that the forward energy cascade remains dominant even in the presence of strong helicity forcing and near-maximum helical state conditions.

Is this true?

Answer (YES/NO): NO